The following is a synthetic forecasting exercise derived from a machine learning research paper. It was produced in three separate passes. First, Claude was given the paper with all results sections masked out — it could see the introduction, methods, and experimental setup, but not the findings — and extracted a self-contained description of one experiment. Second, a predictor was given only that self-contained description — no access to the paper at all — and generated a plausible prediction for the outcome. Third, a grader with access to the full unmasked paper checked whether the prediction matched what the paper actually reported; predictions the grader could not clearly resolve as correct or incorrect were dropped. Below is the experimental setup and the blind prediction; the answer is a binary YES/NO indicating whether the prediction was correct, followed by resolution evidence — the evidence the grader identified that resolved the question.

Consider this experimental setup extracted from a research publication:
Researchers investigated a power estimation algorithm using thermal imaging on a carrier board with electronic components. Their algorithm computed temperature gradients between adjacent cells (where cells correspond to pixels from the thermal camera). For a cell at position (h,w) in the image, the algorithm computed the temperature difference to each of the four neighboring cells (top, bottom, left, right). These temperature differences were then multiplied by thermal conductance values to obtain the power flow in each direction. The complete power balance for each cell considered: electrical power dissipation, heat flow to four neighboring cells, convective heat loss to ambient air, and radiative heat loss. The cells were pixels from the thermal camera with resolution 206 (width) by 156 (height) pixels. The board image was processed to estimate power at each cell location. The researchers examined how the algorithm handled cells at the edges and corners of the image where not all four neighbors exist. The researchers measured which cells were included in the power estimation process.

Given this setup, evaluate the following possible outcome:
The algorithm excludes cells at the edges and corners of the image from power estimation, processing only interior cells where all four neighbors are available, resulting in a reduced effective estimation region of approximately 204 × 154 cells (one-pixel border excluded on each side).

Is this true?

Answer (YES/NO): YES